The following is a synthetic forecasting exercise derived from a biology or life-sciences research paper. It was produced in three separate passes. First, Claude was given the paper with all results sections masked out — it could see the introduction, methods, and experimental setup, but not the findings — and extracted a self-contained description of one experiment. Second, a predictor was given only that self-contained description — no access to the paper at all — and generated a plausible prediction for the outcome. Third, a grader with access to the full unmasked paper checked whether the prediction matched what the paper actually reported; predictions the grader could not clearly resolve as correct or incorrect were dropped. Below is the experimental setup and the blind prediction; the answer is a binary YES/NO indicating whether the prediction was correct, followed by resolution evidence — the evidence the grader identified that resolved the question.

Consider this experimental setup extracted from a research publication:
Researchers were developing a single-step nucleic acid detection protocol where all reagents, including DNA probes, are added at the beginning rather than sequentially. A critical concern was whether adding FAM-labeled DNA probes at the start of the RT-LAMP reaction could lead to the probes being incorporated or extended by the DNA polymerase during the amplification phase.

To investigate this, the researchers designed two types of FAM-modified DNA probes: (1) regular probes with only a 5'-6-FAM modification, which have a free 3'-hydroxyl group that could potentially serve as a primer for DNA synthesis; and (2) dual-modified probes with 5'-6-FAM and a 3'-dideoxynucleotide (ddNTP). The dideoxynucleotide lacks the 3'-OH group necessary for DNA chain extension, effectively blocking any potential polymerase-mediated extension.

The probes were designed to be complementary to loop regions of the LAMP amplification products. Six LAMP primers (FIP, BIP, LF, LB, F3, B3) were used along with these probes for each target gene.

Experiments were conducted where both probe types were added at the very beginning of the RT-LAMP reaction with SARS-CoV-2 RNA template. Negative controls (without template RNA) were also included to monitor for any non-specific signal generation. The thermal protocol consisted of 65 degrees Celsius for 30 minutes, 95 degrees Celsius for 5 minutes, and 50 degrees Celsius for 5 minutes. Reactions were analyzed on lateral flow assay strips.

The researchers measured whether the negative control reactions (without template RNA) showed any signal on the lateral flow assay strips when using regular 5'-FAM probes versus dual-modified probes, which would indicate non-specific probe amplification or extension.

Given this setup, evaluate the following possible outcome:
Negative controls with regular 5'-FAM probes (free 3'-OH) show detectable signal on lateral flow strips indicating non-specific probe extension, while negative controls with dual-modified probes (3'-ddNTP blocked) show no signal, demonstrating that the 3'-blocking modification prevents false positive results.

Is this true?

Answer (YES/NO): NO